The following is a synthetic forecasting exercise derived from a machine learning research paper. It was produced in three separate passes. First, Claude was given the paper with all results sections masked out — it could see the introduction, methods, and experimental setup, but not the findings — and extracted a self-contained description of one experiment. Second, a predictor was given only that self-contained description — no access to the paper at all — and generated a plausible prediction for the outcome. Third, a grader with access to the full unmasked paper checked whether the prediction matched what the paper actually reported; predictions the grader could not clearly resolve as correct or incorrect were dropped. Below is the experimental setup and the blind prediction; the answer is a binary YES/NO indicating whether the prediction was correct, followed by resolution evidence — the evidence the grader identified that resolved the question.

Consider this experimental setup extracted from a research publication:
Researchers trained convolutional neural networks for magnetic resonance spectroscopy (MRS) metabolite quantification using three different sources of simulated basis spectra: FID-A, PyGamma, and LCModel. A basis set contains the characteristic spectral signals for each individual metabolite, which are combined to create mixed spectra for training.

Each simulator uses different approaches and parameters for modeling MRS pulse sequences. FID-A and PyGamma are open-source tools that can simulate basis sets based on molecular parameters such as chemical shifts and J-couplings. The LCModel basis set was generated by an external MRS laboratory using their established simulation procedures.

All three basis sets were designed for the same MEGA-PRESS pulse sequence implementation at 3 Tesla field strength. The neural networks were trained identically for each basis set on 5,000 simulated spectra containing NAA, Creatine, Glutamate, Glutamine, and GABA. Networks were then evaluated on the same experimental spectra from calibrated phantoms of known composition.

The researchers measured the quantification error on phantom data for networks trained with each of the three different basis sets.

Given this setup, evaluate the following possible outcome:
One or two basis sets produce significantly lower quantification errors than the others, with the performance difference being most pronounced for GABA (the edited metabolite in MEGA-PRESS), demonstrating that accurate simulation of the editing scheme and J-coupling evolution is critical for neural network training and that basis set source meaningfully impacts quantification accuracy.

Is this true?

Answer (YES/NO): YES